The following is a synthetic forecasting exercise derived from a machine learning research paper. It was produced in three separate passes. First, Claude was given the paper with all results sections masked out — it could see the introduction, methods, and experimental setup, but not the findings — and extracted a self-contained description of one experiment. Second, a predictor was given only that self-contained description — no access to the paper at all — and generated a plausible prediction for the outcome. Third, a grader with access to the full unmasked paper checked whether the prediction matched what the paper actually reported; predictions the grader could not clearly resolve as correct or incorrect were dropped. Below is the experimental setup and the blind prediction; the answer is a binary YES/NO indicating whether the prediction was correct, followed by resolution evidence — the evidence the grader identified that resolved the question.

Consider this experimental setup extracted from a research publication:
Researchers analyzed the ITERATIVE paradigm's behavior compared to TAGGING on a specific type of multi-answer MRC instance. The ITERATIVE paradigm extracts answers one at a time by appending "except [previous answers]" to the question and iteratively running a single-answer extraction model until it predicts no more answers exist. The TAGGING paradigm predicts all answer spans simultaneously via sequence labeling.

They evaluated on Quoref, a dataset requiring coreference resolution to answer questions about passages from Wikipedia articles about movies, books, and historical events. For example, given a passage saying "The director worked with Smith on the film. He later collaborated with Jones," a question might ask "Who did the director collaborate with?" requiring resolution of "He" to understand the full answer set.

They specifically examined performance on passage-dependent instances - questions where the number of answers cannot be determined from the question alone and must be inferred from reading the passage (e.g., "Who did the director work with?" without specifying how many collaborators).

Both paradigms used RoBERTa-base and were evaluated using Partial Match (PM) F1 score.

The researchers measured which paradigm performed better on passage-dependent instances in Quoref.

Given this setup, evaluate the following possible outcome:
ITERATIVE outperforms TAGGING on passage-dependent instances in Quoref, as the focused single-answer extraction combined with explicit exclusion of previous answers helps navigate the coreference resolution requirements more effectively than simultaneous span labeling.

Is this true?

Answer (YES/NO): YES